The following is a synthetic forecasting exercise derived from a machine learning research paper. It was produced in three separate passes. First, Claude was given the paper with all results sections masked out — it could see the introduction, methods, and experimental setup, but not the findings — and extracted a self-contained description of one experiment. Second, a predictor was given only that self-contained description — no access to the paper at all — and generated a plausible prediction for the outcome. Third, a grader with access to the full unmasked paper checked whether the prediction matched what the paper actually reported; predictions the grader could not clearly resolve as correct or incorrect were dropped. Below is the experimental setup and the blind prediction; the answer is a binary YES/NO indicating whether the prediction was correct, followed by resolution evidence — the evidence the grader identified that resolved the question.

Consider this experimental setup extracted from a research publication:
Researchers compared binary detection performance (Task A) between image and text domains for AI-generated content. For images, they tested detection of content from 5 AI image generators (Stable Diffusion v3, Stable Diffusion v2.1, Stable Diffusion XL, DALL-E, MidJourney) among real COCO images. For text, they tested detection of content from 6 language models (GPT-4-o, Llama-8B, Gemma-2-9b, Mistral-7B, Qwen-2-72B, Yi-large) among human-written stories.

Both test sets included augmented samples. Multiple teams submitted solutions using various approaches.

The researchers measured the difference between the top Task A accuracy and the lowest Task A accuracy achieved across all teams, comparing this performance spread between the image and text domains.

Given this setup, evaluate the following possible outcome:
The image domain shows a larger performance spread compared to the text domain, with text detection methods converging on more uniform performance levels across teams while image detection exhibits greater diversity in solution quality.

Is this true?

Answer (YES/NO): NO